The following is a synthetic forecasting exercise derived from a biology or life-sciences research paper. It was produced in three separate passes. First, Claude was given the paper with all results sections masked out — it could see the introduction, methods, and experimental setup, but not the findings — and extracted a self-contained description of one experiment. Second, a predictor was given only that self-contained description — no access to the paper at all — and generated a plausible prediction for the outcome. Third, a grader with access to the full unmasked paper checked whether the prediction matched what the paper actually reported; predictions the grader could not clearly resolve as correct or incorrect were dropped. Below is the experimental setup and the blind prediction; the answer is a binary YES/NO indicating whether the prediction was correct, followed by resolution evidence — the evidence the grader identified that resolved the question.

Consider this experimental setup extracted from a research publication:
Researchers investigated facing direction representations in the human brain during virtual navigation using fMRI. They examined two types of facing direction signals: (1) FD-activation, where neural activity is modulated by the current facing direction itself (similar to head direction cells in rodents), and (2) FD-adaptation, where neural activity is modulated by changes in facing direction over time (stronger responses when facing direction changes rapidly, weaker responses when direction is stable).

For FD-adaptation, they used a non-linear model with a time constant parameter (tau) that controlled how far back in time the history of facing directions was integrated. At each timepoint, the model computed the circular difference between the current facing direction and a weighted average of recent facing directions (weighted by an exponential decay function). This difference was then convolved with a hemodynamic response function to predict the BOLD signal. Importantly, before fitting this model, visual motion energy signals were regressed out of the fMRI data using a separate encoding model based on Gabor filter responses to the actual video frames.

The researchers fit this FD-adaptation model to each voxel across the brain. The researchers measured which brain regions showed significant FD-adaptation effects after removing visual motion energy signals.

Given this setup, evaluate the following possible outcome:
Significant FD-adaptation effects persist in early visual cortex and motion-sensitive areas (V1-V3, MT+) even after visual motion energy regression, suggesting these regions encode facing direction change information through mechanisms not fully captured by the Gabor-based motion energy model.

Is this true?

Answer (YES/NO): NO